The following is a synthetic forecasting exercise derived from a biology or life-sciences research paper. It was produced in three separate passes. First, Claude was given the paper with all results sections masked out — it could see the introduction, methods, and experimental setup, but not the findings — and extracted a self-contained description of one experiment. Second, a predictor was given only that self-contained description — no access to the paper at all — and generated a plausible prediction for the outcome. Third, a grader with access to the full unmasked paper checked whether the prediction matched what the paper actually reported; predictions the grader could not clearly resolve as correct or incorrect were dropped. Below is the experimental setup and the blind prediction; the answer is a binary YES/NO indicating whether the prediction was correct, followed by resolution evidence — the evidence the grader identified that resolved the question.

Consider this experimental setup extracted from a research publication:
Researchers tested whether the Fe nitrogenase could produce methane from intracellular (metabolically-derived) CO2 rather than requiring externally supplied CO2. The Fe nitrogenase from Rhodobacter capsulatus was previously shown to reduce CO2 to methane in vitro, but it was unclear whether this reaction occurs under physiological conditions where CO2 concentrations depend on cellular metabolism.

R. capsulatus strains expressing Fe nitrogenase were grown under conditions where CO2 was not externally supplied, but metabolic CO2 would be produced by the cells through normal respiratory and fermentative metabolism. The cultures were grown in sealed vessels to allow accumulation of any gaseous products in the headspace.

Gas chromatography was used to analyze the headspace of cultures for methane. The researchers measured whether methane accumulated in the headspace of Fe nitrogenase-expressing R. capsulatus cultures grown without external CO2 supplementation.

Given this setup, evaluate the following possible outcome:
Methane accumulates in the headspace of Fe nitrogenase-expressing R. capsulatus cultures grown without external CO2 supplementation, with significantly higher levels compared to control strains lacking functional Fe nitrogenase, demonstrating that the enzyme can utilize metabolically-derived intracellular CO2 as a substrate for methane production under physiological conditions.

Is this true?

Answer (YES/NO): YES